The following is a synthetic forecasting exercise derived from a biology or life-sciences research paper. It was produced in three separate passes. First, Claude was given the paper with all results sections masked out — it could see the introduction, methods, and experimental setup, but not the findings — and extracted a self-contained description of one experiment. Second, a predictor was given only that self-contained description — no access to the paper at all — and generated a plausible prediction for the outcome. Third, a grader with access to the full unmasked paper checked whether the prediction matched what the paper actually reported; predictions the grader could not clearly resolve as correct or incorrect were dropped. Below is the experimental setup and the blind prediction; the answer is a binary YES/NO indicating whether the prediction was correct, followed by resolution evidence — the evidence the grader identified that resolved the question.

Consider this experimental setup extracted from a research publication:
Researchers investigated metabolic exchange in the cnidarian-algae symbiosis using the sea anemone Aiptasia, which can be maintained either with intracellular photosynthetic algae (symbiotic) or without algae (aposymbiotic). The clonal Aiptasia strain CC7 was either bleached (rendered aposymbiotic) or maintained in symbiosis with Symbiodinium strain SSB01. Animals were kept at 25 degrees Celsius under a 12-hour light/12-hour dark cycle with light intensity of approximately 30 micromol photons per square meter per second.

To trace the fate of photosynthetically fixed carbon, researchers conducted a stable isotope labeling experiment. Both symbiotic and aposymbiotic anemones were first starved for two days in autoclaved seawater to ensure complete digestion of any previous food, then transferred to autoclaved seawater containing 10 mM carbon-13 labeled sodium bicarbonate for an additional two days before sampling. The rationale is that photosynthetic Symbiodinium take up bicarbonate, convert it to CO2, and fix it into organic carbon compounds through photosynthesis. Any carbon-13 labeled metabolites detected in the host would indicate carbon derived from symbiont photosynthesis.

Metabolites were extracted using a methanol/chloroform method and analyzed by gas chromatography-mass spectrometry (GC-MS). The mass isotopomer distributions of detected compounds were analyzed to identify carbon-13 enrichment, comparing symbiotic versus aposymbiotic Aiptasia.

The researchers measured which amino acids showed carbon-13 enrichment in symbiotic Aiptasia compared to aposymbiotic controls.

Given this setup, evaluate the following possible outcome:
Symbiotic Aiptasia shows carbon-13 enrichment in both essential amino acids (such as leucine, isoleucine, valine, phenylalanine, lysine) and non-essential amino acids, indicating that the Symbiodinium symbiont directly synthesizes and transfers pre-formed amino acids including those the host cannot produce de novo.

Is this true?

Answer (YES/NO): NO